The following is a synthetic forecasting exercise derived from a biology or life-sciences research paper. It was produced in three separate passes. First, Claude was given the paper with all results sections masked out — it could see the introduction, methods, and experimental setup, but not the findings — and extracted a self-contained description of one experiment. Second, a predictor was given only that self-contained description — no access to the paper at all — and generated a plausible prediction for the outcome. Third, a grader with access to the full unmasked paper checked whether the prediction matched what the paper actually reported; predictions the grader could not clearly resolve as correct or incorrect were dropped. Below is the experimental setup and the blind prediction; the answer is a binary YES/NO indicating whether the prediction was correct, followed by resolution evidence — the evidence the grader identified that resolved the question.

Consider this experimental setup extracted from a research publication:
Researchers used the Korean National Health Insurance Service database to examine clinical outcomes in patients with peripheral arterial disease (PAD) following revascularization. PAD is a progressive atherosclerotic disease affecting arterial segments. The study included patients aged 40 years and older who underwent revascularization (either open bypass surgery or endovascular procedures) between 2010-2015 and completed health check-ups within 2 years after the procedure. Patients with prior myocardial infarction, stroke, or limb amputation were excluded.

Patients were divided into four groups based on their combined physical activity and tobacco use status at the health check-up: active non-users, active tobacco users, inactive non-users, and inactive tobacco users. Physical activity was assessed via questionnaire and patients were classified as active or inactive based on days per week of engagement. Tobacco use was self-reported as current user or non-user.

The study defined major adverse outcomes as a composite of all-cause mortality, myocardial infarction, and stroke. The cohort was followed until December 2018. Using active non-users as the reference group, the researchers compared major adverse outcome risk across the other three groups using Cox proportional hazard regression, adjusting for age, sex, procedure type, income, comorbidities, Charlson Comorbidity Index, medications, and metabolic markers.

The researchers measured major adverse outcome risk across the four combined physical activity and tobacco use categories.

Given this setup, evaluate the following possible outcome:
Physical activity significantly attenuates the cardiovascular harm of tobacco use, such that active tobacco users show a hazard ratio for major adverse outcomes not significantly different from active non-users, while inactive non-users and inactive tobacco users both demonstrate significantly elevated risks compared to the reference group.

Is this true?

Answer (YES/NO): NO